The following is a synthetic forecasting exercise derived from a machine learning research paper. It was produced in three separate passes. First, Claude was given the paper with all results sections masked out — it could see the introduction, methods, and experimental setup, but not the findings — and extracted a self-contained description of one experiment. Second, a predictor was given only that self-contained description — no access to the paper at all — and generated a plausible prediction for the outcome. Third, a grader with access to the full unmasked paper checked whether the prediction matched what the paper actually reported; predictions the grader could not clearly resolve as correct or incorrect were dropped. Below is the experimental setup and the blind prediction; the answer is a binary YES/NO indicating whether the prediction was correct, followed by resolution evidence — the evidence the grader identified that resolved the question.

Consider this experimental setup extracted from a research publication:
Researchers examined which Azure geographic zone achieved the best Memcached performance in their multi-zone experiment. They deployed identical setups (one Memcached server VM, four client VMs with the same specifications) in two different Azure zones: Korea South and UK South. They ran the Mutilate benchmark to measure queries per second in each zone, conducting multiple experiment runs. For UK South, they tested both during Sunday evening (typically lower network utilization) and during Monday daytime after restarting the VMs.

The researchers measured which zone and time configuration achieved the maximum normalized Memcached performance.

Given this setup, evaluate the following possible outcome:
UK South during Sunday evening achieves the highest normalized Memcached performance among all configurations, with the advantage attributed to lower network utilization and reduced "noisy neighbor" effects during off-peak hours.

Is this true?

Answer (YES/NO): YES